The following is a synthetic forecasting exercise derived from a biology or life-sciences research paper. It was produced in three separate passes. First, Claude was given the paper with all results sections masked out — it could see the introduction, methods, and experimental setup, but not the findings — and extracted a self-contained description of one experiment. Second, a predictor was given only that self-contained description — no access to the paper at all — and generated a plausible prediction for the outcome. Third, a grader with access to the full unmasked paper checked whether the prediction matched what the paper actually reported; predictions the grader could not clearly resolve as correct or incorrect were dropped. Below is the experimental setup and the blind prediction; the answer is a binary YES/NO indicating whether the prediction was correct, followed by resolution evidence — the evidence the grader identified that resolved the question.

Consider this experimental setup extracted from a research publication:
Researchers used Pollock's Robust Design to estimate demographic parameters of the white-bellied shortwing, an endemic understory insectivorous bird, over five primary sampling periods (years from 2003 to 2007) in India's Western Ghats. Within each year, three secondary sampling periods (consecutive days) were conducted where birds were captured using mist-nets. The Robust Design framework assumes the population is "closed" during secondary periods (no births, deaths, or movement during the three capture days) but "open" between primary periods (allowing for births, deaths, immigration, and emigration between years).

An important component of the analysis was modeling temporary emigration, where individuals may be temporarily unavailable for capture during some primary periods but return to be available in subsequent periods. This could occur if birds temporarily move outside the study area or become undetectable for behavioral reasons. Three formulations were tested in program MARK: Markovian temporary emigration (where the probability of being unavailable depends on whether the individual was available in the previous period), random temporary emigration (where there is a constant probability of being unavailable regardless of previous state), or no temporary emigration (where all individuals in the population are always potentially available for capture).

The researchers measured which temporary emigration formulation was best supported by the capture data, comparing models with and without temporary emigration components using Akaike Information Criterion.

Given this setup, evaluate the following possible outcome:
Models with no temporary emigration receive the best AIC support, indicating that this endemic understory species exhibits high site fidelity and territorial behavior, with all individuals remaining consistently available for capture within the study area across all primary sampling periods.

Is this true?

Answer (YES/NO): NO